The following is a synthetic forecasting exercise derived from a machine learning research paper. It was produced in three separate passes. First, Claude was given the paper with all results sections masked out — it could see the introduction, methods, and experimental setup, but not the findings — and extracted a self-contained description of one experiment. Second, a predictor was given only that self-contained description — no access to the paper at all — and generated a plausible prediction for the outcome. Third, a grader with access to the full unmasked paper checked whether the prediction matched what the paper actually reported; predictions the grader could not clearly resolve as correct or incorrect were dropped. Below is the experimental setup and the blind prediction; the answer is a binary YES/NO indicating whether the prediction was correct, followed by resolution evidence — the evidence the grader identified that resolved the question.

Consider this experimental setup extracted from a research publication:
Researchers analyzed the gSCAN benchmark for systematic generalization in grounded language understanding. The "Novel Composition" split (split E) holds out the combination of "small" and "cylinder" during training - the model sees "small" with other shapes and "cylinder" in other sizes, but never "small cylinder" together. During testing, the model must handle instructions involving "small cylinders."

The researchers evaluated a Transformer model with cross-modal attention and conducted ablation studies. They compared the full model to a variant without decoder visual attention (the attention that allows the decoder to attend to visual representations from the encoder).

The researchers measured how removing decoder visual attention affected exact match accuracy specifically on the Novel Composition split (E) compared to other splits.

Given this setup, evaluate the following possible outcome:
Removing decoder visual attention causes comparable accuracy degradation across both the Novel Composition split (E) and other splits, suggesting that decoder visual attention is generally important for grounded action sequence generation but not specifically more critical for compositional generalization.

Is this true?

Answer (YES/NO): NO